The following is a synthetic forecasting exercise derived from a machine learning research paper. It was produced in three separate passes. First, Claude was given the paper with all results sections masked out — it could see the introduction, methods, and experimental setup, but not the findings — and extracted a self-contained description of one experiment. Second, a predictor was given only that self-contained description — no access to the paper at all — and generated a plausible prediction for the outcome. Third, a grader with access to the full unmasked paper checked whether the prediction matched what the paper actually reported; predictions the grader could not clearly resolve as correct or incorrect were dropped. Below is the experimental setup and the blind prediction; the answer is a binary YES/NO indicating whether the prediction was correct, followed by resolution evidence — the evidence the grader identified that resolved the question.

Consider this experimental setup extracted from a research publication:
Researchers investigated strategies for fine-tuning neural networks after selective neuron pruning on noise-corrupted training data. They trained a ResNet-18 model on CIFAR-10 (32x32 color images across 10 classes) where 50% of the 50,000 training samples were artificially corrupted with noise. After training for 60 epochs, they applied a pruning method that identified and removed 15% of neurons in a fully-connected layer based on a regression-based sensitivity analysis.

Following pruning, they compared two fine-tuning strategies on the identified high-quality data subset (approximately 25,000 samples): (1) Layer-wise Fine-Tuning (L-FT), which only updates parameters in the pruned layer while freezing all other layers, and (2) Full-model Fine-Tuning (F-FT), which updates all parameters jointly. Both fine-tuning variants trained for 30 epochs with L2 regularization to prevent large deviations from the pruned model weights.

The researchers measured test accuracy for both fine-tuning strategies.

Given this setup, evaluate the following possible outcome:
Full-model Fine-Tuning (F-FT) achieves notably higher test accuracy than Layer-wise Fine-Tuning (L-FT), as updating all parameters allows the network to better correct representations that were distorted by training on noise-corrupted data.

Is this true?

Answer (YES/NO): YES